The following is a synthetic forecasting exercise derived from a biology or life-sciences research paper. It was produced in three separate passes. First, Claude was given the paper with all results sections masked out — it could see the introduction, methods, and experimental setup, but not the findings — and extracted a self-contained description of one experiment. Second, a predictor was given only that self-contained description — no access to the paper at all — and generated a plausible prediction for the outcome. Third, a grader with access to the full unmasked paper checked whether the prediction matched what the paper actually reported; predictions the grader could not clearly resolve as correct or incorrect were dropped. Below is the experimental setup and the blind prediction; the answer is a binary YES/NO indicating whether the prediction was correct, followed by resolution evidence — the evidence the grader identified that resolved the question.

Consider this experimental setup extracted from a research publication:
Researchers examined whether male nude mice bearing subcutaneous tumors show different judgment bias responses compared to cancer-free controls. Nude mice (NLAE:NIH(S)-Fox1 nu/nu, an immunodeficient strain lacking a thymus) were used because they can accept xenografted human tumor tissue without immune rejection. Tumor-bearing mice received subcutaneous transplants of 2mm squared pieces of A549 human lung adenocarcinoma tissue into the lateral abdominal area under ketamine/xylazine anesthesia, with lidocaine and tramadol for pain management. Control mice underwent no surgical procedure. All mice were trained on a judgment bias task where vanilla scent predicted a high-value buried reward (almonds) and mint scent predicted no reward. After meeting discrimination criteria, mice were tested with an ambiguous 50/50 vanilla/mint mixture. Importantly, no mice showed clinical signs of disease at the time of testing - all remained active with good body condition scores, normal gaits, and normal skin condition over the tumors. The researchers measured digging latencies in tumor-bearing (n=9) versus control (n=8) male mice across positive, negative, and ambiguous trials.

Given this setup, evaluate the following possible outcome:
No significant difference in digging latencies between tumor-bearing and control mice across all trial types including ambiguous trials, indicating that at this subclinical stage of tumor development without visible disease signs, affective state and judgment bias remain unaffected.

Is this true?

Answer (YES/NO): NO